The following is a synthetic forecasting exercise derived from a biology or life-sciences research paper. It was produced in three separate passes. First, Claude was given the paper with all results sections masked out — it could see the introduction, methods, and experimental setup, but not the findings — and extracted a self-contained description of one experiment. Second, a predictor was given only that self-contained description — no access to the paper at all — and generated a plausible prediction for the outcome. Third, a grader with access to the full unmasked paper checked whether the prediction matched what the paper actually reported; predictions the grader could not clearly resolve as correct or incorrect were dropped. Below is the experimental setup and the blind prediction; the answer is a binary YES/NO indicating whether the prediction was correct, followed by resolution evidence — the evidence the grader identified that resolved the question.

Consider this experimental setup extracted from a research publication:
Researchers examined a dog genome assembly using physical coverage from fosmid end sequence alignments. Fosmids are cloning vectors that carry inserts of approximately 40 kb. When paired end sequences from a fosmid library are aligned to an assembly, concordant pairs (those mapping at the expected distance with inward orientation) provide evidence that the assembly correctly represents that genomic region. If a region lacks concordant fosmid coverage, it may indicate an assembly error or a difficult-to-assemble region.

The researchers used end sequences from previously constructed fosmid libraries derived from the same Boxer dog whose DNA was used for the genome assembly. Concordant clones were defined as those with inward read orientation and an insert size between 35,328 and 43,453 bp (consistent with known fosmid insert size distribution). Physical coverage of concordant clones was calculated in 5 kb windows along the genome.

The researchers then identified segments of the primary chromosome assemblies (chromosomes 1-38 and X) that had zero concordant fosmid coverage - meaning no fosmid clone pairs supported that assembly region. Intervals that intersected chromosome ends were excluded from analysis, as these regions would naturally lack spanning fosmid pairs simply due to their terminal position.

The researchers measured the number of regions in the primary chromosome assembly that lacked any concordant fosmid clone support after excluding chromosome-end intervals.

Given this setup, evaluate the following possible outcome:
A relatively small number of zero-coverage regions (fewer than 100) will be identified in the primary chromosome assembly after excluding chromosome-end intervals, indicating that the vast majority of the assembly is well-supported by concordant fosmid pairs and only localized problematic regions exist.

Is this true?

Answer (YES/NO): NO